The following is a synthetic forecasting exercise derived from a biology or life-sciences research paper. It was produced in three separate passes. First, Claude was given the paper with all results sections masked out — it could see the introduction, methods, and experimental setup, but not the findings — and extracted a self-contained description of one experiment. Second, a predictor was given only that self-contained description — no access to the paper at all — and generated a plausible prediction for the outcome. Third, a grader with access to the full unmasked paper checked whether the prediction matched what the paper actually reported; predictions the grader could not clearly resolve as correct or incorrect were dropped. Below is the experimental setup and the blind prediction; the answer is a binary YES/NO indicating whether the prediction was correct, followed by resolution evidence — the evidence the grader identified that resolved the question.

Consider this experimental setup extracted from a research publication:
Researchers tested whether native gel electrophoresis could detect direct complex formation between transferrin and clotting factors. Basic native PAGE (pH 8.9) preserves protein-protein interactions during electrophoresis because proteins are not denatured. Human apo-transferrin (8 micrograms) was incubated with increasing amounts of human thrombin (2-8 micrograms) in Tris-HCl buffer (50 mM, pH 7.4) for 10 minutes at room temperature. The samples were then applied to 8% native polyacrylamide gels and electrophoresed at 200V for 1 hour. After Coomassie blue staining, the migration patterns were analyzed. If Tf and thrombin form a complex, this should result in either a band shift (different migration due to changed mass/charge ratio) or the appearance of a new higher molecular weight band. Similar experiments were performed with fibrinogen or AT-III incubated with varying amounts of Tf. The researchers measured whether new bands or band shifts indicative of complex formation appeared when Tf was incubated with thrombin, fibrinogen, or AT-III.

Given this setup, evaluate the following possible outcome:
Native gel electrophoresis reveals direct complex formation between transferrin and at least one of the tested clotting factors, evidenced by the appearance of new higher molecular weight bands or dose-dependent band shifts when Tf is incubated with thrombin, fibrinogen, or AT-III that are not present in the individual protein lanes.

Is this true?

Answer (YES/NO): YES